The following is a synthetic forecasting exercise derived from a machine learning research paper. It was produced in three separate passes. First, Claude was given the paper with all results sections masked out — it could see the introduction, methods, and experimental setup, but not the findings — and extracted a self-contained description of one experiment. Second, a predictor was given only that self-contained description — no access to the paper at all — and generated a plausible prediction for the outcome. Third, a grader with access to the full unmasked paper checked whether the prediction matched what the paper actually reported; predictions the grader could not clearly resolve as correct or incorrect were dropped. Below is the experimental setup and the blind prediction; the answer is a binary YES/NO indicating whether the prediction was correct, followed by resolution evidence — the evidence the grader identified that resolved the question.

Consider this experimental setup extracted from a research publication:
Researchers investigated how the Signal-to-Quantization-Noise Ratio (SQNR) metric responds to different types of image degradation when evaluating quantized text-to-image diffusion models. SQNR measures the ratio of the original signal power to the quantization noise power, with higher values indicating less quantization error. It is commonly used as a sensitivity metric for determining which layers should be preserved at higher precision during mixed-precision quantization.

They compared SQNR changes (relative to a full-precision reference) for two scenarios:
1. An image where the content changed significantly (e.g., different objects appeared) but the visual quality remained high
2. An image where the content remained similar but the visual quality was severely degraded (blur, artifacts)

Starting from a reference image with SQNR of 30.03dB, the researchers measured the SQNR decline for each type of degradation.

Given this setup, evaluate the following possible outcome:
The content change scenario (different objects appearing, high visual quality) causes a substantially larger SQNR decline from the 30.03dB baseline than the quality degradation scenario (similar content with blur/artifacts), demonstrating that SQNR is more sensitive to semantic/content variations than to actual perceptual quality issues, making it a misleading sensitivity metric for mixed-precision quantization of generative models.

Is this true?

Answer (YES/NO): YES